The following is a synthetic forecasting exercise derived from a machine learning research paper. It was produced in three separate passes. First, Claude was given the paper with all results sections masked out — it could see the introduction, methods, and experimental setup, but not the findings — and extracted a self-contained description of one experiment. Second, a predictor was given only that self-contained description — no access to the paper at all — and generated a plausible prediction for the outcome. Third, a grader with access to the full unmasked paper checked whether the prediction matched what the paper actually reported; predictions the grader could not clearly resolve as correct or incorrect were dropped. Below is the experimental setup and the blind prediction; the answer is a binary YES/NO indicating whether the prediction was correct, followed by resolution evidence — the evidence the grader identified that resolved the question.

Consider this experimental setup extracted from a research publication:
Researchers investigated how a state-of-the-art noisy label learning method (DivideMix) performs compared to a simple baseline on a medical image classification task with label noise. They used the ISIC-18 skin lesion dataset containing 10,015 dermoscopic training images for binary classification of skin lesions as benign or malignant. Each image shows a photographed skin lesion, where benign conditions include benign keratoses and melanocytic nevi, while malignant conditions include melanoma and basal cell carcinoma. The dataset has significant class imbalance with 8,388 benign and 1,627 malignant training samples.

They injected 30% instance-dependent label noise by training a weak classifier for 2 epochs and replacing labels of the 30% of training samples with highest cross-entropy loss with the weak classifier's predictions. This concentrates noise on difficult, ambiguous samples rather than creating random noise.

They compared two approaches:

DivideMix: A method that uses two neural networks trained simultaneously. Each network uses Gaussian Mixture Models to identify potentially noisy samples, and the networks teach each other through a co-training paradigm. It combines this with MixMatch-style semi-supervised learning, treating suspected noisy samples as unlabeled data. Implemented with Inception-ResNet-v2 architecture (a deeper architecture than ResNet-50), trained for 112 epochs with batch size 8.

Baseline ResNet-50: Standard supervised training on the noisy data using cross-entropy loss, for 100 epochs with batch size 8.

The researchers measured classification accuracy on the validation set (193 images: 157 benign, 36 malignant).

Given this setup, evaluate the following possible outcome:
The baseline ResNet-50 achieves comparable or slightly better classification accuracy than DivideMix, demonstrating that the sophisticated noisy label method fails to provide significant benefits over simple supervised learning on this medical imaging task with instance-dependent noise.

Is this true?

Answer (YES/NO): YES